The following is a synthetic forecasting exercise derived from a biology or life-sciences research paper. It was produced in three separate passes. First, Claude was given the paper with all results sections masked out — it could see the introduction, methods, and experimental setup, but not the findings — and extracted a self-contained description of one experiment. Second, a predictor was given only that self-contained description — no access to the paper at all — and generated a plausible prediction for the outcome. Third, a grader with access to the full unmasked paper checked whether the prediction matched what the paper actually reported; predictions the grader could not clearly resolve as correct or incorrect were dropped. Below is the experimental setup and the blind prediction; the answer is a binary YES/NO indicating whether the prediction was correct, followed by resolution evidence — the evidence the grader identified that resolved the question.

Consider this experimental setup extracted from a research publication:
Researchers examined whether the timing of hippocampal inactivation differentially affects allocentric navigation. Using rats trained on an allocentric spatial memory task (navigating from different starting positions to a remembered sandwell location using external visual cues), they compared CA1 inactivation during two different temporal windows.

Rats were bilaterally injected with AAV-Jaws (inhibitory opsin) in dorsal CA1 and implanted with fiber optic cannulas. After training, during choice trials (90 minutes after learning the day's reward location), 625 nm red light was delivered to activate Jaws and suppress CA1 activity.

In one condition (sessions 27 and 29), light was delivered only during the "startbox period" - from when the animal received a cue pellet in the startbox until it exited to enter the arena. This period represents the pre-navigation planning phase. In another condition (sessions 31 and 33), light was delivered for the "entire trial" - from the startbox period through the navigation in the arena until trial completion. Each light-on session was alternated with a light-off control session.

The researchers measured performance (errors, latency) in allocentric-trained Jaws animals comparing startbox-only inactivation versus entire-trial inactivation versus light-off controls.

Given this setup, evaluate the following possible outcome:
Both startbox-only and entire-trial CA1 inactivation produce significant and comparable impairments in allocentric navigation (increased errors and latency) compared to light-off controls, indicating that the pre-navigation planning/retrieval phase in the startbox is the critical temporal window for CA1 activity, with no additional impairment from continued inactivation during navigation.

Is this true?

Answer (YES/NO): YES